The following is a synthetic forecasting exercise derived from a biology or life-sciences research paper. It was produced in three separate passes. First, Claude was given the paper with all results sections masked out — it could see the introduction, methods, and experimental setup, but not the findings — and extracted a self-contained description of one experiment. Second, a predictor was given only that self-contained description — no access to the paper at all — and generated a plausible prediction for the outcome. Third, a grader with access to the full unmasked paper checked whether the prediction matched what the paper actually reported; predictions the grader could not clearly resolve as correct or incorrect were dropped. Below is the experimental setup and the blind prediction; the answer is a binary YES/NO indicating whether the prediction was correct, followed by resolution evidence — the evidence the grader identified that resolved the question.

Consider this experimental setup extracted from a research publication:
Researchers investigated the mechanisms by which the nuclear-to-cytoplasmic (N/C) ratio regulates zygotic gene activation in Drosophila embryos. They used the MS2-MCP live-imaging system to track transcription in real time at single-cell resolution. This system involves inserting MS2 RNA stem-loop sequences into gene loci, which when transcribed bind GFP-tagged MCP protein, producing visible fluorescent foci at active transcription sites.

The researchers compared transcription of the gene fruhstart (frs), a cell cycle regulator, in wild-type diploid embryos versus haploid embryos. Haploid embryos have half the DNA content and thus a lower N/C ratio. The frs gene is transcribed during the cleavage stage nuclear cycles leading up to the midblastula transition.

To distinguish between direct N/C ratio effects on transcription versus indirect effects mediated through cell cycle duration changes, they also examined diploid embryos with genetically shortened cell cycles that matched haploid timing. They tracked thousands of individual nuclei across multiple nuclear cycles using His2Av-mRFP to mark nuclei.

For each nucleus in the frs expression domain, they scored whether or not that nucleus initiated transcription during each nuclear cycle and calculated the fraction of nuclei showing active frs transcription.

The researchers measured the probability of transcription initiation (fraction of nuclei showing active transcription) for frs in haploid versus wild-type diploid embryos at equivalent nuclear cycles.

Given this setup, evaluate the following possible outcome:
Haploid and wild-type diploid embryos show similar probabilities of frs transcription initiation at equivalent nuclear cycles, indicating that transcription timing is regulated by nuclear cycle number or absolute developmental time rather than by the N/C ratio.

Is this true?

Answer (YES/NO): NO